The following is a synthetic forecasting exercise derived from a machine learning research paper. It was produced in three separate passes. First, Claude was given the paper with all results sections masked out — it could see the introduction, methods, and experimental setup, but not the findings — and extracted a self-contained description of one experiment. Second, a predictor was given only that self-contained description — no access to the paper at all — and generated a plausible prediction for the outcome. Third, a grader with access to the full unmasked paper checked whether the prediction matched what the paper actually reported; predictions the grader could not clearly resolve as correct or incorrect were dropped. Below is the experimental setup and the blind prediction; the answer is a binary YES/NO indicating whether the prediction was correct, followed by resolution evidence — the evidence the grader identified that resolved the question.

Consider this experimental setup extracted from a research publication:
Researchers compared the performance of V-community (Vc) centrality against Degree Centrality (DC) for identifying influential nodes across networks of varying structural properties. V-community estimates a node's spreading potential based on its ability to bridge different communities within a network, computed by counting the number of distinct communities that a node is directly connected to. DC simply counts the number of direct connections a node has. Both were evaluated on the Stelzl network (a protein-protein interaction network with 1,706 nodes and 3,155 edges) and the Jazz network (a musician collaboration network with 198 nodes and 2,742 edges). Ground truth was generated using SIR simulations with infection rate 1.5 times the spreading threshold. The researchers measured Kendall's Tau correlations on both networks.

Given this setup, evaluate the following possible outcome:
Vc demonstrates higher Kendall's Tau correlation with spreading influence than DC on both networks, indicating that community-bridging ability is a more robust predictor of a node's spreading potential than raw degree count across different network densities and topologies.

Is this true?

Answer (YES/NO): NO